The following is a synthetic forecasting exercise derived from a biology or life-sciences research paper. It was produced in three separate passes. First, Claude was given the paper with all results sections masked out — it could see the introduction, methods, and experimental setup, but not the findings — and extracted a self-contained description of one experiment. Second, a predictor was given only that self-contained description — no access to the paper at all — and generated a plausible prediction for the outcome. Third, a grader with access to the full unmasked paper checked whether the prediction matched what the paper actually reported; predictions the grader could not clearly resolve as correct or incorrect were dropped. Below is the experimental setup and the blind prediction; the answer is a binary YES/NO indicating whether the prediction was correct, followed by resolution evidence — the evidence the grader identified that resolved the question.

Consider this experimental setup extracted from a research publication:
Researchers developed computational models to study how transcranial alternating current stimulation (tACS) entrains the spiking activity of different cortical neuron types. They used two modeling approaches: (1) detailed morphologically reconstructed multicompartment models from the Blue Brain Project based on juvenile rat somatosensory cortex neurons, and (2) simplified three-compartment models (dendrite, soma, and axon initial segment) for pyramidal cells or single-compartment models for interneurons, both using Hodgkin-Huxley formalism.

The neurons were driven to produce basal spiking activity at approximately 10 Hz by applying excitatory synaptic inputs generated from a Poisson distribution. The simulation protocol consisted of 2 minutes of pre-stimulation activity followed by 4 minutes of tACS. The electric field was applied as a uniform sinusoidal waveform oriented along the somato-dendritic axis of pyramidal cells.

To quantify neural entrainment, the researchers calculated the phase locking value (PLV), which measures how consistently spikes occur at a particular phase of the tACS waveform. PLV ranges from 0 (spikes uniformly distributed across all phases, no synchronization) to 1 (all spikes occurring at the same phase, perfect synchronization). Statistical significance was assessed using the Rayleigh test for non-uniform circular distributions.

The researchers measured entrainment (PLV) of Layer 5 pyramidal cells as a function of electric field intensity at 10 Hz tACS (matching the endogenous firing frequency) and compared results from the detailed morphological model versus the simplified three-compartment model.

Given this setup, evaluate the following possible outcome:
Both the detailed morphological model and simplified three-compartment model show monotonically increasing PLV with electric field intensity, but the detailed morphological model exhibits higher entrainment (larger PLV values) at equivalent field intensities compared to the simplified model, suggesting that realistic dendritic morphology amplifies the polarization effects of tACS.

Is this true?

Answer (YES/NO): YES